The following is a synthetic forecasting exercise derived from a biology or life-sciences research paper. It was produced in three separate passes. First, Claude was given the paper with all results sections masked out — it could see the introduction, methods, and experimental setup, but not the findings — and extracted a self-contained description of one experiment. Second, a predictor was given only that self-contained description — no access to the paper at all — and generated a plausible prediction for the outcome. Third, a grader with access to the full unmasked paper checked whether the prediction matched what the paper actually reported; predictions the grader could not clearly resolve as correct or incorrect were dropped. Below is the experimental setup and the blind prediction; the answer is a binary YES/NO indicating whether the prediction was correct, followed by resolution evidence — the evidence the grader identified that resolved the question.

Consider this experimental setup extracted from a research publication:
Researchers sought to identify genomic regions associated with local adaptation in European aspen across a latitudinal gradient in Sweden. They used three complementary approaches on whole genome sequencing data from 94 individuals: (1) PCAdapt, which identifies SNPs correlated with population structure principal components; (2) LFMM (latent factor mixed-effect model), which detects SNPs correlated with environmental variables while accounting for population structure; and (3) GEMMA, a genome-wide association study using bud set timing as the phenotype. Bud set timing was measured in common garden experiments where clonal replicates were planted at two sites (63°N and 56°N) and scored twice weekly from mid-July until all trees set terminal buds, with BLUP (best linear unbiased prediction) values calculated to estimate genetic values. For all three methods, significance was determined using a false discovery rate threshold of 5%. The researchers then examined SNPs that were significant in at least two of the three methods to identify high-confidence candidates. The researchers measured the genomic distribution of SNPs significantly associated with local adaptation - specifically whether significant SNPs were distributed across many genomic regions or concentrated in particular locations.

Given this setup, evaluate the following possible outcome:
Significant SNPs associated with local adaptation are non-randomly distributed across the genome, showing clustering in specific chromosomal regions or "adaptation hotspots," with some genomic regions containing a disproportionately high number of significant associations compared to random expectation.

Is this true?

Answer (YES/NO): YES